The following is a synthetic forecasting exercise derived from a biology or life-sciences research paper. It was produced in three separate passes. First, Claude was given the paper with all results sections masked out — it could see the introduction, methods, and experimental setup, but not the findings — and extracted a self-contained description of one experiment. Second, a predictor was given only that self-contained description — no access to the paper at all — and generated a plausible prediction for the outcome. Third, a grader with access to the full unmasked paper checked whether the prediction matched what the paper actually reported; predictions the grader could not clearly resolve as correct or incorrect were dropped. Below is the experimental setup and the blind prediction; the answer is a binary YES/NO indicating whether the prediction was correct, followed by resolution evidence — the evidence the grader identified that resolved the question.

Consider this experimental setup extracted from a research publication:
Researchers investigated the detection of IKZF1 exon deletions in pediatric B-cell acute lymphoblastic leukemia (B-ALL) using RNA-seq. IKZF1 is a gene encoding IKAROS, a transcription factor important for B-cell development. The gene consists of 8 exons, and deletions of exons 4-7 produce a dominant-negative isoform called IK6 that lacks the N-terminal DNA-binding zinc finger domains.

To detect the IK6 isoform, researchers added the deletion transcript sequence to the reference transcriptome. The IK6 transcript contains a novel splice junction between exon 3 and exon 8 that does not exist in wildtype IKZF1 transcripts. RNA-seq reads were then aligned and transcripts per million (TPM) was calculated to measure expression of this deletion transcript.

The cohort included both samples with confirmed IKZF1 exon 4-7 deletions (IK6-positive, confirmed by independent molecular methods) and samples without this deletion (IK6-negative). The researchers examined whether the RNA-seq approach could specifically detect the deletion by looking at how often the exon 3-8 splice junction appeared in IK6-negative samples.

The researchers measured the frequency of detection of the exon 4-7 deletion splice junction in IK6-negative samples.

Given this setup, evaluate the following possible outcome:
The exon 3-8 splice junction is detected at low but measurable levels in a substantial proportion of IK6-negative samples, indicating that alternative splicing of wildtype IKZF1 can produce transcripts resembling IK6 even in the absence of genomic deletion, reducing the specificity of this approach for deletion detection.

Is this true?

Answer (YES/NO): NO